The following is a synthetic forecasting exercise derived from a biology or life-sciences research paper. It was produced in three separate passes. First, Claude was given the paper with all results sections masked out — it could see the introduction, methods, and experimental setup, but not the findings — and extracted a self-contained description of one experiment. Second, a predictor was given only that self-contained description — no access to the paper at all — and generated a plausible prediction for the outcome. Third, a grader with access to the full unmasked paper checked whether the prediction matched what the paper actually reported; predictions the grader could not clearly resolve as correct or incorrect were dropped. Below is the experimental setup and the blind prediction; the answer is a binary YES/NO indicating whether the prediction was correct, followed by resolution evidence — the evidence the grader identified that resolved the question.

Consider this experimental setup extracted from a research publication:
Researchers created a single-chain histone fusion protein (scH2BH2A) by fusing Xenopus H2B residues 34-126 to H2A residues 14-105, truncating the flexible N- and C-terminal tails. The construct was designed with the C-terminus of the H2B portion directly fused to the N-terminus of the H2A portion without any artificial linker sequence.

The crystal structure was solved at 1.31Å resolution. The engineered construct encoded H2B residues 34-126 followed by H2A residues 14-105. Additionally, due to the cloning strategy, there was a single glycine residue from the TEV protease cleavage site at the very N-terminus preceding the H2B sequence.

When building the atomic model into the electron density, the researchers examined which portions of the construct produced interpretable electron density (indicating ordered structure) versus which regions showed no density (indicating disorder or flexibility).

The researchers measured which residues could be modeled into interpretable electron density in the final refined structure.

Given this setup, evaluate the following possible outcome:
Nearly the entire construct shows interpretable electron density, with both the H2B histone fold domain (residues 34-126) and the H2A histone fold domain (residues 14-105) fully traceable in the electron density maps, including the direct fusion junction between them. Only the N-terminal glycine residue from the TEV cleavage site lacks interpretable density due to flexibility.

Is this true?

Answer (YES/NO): NO